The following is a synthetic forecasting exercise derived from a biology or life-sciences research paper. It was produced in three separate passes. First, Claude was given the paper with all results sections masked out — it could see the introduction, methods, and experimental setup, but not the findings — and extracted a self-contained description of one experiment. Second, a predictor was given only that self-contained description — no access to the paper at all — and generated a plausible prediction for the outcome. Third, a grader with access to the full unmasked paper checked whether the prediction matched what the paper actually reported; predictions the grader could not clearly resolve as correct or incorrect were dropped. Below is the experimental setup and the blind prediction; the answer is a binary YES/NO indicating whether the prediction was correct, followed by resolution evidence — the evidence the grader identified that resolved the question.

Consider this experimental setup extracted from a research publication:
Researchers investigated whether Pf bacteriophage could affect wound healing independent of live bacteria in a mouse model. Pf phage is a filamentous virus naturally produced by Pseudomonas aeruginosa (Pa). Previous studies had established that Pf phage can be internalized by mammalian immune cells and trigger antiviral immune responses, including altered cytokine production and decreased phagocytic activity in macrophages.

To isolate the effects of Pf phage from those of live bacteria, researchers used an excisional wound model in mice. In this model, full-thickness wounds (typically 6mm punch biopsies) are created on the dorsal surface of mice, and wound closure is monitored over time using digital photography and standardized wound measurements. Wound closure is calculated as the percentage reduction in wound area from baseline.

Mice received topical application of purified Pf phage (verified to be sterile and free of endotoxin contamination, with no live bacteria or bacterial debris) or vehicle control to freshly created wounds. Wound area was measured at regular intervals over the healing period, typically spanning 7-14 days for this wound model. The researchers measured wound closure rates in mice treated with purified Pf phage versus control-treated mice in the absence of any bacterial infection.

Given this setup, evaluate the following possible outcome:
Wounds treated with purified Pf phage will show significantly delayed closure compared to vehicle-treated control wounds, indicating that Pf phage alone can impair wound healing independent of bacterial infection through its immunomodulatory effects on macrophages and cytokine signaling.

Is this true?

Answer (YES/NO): YES